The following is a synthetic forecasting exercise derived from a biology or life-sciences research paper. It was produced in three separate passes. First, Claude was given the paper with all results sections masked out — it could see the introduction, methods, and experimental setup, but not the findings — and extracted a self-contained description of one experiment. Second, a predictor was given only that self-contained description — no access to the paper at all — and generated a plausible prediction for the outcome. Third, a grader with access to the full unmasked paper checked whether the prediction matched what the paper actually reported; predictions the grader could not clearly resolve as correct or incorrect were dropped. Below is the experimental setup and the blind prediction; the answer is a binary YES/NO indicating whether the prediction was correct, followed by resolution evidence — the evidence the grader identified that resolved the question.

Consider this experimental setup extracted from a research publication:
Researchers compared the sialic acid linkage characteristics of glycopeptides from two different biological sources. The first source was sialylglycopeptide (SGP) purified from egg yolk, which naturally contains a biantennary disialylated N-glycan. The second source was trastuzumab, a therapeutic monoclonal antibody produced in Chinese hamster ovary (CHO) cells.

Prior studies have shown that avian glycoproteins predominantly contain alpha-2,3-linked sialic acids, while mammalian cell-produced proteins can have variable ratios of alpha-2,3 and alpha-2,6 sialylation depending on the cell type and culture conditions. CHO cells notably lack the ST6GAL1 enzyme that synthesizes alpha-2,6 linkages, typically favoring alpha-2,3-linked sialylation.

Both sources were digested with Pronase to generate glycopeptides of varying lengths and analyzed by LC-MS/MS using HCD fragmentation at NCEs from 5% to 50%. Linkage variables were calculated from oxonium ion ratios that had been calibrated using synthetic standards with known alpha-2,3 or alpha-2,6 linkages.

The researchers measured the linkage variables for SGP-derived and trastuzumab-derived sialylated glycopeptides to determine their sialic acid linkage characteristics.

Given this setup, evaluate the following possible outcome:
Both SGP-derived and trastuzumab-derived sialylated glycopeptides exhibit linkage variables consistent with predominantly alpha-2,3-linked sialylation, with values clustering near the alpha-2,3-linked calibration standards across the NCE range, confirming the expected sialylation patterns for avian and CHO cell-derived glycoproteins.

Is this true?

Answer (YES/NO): NO